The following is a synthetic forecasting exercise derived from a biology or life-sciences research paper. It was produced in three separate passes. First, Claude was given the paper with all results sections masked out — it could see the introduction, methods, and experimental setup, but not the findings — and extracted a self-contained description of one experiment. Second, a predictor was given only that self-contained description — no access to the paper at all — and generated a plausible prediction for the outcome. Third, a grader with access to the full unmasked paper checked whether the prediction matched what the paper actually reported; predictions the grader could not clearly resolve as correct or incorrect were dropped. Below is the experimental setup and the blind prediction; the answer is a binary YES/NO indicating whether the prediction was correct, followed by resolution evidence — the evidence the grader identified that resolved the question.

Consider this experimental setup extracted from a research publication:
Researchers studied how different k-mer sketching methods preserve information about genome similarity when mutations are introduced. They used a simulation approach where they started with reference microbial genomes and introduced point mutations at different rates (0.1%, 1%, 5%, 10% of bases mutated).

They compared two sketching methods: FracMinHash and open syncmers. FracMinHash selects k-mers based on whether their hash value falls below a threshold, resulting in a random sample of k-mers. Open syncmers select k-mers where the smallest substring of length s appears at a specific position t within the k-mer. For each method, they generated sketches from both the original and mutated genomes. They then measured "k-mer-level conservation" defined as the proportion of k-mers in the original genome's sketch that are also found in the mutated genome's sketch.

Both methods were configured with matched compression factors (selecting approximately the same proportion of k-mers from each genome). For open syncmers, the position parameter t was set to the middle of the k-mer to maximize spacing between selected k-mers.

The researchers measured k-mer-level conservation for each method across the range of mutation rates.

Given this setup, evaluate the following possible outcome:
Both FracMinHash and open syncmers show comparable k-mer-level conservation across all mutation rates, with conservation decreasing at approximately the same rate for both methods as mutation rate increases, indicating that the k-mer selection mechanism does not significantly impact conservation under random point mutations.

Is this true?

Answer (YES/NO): YES